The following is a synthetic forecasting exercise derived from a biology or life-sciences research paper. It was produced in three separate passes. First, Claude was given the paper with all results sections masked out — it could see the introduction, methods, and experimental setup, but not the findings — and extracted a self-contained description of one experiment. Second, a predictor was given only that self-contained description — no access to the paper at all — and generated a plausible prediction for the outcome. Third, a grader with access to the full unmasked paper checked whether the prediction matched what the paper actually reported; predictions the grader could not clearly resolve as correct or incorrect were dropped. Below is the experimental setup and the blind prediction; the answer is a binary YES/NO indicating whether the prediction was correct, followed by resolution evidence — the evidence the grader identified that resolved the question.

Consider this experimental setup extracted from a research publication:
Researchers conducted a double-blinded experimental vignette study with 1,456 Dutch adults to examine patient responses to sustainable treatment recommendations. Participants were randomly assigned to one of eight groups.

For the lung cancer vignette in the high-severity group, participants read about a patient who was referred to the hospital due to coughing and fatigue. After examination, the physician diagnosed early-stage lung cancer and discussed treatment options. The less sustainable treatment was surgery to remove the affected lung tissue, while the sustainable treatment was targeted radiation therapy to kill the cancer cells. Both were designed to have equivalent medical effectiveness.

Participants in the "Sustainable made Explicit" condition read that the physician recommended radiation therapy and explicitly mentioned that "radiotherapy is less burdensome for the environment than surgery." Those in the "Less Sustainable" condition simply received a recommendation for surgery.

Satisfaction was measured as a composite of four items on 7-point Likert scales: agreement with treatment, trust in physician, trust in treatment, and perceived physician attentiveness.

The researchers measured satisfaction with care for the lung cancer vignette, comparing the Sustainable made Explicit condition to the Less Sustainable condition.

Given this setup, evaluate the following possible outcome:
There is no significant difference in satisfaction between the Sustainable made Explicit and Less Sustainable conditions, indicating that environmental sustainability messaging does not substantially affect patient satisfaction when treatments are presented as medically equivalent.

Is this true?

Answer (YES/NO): YES